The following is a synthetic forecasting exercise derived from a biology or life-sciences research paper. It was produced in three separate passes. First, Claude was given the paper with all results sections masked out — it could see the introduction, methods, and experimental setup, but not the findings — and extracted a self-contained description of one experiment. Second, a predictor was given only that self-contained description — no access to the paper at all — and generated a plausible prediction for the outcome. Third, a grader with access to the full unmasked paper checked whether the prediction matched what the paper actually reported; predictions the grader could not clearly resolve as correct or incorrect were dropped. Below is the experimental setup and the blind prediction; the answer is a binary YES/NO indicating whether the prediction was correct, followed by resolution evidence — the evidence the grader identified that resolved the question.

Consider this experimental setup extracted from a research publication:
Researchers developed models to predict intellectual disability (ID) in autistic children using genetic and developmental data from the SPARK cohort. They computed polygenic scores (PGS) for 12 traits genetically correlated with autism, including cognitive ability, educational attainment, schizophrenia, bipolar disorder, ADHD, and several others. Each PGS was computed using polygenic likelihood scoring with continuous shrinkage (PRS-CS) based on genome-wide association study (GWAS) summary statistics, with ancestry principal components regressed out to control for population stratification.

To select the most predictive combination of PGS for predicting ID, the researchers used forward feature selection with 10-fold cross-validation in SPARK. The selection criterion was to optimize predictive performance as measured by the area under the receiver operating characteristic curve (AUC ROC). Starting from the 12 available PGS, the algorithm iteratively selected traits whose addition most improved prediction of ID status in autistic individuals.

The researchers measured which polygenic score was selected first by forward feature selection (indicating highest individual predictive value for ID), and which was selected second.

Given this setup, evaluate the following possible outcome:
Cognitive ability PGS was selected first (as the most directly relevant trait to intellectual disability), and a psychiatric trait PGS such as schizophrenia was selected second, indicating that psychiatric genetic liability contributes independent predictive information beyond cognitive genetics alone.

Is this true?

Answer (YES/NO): NO